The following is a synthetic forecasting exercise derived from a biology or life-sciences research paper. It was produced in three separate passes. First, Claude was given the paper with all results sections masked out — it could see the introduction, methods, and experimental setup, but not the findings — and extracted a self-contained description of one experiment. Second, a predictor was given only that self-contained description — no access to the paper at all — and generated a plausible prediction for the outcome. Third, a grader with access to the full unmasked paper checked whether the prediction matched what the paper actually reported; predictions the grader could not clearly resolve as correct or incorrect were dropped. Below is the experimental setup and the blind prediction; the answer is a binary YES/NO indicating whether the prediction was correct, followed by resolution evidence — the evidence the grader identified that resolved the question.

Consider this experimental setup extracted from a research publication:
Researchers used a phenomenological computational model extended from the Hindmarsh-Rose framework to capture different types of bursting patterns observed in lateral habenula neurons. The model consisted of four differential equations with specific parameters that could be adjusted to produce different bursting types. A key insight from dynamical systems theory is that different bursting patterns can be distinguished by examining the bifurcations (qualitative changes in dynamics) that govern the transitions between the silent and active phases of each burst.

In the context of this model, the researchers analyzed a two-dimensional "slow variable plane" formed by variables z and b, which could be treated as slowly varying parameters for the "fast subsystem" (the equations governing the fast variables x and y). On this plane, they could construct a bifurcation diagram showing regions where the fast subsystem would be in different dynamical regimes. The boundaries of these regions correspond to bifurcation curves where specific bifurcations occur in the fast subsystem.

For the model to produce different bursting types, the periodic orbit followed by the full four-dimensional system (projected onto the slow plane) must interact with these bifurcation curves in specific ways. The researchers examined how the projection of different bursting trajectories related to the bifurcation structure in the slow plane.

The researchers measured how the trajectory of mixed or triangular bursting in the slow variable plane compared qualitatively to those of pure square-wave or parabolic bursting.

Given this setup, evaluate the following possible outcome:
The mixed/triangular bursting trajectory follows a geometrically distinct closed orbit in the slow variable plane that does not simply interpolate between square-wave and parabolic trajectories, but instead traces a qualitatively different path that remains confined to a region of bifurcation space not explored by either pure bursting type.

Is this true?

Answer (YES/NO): NO